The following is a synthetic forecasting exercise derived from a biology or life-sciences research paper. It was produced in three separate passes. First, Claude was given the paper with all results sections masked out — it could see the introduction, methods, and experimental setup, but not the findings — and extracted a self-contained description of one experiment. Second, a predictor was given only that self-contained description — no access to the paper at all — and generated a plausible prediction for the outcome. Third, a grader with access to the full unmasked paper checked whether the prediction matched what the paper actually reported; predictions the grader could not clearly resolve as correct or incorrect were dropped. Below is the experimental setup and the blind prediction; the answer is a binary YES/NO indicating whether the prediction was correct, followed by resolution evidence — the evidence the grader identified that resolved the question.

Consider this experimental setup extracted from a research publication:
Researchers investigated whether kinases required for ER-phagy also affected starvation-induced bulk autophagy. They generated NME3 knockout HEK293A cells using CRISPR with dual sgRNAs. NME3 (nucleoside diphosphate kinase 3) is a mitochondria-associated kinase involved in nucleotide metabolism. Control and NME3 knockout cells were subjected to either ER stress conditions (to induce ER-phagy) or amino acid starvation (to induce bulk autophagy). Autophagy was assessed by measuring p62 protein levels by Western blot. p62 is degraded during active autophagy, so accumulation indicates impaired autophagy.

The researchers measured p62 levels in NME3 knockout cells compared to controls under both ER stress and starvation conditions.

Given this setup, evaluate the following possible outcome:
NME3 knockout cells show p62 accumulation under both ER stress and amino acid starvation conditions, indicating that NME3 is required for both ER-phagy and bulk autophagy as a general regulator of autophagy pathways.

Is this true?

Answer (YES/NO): NO